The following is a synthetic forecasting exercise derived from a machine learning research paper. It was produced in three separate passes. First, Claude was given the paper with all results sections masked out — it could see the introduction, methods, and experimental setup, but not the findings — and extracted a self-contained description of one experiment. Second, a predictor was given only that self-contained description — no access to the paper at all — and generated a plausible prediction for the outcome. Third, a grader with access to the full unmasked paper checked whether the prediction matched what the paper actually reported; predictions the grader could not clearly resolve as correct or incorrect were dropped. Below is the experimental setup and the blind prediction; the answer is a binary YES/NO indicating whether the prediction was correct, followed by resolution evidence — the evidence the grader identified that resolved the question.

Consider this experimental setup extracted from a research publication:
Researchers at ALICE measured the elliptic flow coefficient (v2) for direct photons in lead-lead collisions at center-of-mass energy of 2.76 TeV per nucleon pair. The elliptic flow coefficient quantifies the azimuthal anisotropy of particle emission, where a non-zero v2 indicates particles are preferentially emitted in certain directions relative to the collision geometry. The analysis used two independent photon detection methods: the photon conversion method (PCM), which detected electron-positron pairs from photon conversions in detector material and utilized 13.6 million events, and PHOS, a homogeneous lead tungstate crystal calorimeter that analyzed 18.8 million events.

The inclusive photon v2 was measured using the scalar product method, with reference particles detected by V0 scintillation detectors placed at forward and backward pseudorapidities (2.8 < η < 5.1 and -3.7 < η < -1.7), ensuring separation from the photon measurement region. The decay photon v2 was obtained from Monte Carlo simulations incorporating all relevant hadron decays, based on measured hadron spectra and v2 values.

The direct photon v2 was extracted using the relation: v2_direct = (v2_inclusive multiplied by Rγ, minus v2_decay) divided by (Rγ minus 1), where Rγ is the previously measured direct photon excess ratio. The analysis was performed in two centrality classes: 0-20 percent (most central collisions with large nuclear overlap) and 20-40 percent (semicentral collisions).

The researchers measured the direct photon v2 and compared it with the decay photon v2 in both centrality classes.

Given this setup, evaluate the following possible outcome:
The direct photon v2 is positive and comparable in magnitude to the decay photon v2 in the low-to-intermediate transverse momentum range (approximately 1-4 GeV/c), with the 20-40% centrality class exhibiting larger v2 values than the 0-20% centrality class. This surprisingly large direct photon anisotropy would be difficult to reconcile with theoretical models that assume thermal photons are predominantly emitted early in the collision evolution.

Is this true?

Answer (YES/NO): NO